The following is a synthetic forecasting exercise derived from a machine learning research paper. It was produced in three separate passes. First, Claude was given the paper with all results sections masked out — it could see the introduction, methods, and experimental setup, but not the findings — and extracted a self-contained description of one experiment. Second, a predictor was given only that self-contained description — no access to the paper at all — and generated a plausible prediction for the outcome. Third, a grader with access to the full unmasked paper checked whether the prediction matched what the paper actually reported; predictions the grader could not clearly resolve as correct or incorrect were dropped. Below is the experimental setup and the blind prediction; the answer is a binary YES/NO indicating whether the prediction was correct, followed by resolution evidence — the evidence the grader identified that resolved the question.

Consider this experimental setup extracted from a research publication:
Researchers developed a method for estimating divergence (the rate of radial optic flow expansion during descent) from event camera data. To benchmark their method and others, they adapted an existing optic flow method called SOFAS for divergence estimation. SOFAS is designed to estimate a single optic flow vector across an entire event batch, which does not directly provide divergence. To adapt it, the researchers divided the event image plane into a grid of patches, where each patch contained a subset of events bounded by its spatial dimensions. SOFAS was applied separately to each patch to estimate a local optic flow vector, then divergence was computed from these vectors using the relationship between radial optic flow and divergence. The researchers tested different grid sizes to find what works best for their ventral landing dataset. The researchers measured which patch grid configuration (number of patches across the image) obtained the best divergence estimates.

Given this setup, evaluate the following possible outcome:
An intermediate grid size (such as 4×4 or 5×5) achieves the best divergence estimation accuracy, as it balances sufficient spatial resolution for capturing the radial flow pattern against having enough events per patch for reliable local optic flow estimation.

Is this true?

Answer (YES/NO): NO